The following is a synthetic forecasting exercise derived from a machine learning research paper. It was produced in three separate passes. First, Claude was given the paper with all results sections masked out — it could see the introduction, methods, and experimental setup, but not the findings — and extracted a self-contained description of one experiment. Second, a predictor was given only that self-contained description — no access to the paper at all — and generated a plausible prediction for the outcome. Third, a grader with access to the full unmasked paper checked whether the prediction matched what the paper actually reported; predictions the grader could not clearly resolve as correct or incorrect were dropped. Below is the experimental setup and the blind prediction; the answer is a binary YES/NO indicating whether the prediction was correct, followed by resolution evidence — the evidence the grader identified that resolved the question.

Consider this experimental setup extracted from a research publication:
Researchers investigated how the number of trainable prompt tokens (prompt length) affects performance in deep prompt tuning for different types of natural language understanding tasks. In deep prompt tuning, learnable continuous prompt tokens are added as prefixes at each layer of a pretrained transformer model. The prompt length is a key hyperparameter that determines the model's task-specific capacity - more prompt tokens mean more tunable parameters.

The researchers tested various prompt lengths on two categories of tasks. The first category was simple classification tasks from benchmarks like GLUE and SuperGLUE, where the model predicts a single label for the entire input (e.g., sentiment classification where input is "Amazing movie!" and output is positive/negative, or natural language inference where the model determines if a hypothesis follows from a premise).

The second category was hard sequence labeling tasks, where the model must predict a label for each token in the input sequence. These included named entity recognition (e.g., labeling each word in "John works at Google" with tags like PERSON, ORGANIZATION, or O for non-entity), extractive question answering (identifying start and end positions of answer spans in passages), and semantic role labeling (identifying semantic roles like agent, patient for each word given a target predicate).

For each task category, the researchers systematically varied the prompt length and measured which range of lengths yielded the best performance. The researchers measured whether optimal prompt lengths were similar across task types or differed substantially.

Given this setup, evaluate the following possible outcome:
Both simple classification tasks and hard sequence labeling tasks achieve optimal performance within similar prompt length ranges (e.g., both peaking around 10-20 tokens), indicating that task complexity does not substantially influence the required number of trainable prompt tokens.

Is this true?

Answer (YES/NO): NO